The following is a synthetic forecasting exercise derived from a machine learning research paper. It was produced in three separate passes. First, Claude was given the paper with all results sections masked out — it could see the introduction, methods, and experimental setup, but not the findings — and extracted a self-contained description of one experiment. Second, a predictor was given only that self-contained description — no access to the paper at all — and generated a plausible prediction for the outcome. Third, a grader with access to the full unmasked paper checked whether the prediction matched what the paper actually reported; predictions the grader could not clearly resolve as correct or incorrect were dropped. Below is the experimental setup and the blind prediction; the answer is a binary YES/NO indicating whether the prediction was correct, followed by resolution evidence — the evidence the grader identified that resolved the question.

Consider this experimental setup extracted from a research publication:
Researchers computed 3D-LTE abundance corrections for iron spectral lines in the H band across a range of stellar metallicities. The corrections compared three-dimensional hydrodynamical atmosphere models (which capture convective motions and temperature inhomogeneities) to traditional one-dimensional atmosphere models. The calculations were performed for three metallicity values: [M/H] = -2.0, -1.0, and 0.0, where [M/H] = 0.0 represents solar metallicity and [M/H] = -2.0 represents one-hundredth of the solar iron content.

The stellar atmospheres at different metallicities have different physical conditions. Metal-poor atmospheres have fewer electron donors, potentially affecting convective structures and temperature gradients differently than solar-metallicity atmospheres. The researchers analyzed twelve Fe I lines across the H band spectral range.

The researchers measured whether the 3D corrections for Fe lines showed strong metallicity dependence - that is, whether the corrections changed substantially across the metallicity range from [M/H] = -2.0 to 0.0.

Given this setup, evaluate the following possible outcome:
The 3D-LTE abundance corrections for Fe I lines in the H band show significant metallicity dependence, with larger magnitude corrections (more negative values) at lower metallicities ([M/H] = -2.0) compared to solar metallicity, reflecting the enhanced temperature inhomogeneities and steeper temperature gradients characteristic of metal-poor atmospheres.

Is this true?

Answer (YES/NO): NO